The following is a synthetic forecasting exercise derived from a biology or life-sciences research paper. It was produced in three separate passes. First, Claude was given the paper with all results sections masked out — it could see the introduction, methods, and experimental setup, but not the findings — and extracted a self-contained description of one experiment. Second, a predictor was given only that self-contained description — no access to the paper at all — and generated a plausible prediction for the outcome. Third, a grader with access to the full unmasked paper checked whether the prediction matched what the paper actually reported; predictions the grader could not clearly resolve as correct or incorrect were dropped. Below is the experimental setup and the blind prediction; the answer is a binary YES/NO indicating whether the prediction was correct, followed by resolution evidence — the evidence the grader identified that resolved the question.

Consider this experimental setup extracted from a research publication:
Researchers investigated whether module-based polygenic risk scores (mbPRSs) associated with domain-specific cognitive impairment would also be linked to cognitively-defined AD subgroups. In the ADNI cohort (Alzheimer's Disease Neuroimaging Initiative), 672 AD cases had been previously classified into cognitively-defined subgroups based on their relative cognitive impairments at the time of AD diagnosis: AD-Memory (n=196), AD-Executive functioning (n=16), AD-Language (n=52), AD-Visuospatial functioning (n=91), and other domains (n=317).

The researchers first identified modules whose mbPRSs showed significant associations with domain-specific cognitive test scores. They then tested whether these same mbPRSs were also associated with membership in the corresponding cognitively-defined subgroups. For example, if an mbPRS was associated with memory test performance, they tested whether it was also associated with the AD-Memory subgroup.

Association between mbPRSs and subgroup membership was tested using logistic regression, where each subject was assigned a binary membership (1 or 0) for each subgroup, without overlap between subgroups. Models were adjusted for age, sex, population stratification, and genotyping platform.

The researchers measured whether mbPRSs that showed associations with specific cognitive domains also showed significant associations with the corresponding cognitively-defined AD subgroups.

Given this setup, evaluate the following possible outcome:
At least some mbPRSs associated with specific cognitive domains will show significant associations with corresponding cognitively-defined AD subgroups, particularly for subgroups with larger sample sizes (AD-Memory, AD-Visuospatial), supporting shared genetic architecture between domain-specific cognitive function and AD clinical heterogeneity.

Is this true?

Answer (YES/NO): NO